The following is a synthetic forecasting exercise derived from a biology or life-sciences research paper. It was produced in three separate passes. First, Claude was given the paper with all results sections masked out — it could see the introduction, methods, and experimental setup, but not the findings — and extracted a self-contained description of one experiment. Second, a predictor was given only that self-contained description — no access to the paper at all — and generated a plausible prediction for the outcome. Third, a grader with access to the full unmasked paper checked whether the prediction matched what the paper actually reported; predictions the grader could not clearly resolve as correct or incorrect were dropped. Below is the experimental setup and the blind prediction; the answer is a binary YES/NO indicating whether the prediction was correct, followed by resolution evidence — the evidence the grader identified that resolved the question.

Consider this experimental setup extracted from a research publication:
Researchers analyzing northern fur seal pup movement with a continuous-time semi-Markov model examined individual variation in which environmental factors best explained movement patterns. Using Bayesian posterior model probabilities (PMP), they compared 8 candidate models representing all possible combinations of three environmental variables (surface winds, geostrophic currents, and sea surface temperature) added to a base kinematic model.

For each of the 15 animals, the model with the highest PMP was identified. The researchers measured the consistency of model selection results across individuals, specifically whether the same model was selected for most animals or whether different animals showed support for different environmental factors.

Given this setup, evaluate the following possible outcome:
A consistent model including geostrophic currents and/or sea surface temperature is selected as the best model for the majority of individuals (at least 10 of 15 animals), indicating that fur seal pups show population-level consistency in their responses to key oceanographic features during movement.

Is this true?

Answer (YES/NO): NO